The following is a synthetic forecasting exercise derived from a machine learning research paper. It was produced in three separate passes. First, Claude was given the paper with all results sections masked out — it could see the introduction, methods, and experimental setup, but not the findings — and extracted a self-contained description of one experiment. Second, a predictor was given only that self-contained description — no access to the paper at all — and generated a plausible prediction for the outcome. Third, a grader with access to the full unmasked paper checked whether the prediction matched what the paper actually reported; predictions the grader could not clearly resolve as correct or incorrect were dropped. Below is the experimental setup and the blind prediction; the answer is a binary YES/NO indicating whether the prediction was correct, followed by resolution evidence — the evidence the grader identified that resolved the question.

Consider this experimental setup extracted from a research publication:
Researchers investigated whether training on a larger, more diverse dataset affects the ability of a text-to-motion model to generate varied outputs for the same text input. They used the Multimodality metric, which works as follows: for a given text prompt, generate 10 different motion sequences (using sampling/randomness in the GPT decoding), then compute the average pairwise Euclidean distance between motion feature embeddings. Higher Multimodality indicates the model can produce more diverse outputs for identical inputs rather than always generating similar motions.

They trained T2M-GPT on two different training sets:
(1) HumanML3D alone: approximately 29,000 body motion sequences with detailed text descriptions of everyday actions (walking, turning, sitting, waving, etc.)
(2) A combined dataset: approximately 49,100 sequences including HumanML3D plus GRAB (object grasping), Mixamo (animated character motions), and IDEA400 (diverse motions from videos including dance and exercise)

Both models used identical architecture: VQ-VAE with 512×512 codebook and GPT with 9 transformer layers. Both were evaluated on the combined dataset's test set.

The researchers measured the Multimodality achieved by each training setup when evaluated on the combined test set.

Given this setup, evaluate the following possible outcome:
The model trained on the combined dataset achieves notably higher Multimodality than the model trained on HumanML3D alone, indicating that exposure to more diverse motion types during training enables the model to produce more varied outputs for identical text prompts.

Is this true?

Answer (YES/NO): YES